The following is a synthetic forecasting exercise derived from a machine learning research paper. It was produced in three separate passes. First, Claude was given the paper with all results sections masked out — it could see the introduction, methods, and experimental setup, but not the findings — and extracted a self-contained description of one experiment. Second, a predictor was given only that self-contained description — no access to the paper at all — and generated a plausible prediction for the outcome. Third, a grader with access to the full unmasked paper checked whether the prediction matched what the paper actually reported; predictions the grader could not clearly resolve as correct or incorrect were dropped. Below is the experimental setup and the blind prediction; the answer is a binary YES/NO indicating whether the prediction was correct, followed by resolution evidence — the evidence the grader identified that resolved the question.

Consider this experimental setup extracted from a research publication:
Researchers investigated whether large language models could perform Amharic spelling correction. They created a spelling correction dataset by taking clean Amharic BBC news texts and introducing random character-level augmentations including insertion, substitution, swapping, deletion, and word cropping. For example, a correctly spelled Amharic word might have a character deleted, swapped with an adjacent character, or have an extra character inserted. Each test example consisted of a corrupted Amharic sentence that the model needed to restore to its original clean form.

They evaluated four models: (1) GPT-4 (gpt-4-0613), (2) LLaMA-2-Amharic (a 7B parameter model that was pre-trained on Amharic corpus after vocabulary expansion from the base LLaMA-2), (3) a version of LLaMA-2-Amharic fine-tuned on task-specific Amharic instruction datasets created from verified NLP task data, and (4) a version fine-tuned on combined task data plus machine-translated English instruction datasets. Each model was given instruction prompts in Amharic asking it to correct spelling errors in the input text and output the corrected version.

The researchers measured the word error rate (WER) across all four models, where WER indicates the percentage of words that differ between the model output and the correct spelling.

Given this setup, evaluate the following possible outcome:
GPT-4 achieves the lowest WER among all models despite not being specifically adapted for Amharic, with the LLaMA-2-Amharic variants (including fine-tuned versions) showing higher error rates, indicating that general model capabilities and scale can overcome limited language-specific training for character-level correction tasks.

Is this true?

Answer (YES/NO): NO